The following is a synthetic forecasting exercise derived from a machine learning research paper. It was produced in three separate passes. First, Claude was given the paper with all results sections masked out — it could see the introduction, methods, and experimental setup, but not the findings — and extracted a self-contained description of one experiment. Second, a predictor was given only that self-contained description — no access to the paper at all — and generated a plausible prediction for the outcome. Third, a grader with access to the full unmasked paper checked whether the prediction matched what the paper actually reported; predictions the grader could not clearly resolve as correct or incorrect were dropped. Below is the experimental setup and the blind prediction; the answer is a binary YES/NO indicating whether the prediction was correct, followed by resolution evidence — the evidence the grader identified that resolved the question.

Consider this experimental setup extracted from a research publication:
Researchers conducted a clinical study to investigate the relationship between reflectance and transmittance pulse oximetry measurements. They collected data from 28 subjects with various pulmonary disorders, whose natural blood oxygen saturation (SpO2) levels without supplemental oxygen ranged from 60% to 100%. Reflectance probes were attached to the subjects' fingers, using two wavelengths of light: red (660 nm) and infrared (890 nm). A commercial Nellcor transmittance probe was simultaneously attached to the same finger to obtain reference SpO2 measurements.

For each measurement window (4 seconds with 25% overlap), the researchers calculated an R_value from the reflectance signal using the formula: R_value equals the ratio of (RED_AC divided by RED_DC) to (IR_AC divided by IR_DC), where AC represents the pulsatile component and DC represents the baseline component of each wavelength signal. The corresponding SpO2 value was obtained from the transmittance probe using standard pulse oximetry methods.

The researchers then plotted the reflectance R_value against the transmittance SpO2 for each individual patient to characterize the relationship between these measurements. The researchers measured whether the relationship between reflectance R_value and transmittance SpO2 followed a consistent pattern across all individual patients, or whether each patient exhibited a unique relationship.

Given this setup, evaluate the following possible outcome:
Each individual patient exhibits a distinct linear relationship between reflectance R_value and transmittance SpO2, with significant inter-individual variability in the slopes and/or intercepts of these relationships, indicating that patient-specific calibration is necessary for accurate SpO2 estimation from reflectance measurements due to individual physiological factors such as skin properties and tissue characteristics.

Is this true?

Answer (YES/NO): YES